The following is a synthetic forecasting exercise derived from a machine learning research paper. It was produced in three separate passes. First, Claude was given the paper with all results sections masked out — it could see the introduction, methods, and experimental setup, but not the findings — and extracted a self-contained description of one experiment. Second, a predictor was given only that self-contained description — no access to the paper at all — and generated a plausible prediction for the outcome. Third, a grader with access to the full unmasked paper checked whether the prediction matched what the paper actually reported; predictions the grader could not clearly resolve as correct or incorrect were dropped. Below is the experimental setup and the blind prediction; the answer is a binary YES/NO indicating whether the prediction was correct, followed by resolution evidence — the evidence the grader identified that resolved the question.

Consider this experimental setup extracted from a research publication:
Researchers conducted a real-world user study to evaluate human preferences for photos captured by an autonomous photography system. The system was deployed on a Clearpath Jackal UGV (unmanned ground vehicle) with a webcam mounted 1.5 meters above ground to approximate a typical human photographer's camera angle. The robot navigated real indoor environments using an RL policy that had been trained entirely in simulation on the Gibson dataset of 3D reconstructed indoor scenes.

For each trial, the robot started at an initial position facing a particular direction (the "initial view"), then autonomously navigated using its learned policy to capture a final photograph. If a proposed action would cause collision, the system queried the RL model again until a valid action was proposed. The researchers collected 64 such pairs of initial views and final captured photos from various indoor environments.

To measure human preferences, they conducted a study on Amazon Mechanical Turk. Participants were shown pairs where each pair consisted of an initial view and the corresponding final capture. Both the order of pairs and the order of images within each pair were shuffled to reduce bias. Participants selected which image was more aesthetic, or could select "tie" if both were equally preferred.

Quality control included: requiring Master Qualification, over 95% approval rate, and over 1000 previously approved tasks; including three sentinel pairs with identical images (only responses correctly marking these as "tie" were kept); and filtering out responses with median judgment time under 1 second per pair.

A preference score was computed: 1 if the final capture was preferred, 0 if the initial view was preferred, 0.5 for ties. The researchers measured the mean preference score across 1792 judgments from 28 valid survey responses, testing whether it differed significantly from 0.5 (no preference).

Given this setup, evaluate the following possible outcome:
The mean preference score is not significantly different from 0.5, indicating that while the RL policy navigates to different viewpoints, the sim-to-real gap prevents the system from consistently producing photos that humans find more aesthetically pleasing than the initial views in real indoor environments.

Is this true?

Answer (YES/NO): NO